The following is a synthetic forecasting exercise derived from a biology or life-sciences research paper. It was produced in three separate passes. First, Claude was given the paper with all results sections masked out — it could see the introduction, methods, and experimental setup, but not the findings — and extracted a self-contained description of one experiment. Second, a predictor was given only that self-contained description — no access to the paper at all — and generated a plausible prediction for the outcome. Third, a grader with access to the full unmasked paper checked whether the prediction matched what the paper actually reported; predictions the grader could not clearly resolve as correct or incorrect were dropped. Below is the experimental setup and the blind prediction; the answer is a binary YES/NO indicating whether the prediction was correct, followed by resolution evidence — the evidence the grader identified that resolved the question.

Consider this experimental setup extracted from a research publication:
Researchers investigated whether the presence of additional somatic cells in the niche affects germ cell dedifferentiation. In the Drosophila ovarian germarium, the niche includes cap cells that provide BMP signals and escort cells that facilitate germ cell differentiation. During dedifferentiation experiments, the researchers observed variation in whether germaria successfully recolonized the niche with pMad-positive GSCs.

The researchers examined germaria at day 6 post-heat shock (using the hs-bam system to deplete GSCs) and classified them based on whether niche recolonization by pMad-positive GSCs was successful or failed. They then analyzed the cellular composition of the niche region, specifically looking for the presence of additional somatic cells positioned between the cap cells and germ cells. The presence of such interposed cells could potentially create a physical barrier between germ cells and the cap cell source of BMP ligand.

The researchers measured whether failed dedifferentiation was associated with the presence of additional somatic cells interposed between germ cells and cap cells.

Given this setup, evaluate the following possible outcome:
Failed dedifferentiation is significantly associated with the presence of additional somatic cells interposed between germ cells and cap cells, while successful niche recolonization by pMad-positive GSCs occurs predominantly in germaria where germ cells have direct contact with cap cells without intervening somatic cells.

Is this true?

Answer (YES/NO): YES